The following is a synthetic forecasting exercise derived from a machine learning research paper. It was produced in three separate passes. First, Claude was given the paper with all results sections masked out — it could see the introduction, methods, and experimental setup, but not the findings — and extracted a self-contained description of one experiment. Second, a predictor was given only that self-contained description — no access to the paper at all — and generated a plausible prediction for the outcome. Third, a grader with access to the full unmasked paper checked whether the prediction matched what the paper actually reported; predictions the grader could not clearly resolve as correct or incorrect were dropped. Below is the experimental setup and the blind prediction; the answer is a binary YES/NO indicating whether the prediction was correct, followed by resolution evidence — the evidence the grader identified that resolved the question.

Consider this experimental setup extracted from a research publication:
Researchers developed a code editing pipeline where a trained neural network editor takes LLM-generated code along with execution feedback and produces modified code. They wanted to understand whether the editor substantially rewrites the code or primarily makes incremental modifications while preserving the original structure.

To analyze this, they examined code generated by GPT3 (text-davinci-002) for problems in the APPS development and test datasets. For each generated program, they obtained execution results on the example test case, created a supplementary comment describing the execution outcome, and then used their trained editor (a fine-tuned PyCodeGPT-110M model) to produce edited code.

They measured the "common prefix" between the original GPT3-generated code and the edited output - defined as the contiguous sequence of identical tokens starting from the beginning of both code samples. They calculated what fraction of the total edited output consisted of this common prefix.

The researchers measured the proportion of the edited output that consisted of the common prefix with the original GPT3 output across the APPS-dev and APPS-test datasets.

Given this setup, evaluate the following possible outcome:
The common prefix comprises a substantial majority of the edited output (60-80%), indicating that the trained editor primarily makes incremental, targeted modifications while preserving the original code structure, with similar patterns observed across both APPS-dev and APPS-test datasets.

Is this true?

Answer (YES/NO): NO